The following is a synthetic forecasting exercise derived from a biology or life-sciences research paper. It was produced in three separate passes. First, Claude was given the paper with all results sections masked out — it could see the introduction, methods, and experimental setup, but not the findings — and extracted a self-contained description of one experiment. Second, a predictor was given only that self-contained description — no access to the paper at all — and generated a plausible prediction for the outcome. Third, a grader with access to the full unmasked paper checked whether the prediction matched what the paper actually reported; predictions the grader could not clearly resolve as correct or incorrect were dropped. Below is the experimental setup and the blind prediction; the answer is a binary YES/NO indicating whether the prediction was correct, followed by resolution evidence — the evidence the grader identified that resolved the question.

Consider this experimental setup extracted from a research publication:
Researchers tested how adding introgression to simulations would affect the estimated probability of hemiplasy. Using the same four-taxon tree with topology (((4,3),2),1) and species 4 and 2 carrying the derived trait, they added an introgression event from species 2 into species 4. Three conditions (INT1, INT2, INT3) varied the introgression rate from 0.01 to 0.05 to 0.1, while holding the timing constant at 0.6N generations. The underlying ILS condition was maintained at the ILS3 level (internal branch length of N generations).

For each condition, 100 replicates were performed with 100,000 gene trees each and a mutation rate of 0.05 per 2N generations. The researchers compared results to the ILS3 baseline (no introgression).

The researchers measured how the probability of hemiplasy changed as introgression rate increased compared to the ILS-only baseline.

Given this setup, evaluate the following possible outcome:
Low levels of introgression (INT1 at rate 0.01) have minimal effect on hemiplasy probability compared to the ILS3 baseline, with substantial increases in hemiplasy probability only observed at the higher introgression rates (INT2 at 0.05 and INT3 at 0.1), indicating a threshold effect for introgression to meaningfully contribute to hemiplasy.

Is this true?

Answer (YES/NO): NO